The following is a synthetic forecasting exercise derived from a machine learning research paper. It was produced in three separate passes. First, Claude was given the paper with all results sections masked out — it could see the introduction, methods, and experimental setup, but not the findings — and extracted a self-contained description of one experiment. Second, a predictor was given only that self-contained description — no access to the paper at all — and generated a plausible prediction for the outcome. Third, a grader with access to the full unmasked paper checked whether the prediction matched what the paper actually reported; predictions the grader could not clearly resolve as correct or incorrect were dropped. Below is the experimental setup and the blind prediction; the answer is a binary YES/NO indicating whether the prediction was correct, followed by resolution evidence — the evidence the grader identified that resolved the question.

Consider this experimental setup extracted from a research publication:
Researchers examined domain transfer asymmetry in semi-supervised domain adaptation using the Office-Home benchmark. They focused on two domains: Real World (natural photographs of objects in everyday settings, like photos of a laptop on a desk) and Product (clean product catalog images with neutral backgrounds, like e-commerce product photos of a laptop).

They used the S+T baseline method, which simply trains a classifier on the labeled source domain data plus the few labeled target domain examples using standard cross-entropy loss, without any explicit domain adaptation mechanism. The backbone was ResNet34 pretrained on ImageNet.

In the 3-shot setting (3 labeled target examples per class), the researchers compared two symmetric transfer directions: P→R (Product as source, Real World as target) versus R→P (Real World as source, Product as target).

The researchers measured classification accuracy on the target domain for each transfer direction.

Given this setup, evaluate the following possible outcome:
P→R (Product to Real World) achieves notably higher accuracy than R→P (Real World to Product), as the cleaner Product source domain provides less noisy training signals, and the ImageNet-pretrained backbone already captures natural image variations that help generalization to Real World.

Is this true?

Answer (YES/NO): NO